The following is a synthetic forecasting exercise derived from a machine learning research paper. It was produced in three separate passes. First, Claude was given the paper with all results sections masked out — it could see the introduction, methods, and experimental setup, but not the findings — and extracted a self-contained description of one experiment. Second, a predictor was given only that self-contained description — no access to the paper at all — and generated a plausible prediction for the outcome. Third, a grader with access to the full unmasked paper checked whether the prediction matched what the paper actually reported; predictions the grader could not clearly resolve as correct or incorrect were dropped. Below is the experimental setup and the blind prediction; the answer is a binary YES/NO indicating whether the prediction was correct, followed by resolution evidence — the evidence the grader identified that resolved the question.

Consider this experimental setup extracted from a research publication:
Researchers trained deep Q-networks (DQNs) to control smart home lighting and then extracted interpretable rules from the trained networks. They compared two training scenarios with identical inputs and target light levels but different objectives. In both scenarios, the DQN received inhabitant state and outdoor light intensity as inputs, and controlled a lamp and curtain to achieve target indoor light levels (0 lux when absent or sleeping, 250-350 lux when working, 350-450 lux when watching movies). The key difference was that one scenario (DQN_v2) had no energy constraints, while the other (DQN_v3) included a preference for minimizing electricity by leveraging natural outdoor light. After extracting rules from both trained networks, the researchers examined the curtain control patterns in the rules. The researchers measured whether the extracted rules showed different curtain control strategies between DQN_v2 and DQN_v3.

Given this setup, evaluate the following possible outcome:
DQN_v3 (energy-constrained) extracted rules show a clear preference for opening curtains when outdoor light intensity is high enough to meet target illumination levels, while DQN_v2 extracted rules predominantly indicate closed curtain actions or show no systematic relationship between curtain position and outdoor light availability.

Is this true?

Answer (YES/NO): YES